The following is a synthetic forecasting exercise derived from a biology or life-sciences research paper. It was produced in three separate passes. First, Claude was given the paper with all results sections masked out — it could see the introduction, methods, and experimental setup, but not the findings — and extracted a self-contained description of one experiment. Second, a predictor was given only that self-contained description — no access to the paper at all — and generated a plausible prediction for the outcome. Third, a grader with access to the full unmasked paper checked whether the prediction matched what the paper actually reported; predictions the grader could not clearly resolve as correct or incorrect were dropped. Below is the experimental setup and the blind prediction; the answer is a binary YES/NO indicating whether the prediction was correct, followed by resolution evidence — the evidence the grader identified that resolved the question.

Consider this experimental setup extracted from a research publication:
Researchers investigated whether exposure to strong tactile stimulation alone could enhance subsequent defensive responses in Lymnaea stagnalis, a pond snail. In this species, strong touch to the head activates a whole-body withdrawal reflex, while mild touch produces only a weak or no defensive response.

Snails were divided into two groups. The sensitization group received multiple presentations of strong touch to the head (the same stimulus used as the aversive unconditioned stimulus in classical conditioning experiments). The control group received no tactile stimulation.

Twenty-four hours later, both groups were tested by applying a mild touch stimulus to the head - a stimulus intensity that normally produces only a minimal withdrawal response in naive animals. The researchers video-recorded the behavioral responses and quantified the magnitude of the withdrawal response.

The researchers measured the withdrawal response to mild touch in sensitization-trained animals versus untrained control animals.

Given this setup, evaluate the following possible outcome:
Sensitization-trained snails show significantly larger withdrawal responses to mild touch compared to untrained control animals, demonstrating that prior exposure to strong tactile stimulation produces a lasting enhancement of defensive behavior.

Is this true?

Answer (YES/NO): YES